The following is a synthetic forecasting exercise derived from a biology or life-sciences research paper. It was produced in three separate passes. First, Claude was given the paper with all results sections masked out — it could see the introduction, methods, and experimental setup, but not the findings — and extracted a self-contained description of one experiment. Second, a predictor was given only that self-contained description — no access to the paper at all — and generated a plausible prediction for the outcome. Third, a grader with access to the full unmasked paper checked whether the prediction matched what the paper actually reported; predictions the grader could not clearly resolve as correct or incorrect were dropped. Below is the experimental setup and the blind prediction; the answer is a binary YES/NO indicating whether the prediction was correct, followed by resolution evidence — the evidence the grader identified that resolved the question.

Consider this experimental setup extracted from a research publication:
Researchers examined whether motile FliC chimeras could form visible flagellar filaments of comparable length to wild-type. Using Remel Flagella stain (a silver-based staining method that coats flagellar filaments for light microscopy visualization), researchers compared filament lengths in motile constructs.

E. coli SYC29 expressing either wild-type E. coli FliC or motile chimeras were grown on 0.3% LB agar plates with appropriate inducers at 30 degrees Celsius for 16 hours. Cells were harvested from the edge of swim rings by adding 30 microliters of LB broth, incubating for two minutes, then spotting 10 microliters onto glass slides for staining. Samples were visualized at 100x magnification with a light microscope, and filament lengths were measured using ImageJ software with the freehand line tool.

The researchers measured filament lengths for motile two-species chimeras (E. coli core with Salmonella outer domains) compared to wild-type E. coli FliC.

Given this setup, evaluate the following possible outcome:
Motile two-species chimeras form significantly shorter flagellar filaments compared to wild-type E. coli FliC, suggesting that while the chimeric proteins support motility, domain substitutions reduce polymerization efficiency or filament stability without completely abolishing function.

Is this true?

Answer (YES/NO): YES